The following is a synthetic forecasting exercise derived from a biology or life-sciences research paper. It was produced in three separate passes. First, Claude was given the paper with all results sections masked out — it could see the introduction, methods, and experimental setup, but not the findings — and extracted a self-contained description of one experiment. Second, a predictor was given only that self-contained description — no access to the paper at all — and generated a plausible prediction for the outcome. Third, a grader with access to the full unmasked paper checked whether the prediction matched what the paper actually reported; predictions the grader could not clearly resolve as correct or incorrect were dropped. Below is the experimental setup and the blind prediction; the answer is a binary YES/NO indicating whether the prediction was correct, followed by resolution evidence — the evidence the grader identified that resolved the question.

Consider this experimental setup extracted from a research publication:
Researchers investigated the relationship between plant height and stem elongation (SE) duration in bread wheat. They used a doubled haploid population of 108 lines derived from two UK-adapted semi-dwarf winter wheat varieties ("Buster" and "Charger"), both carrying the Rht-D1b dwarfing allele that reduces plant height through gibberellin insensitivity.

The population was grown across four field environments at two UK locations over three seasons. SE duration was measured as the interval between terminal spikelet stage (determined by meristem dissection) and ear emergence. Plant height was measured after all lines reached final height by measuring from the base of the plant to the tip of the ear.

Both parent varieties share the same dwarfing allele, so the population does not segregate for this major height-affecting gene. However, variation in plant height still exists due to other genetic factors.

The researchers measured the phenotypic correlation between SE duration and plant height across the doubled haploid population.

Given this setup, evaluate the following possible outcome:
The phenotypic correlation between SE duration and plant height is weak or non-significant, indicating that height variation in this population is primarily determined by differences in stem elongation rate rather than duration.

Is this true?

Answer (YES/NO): NO